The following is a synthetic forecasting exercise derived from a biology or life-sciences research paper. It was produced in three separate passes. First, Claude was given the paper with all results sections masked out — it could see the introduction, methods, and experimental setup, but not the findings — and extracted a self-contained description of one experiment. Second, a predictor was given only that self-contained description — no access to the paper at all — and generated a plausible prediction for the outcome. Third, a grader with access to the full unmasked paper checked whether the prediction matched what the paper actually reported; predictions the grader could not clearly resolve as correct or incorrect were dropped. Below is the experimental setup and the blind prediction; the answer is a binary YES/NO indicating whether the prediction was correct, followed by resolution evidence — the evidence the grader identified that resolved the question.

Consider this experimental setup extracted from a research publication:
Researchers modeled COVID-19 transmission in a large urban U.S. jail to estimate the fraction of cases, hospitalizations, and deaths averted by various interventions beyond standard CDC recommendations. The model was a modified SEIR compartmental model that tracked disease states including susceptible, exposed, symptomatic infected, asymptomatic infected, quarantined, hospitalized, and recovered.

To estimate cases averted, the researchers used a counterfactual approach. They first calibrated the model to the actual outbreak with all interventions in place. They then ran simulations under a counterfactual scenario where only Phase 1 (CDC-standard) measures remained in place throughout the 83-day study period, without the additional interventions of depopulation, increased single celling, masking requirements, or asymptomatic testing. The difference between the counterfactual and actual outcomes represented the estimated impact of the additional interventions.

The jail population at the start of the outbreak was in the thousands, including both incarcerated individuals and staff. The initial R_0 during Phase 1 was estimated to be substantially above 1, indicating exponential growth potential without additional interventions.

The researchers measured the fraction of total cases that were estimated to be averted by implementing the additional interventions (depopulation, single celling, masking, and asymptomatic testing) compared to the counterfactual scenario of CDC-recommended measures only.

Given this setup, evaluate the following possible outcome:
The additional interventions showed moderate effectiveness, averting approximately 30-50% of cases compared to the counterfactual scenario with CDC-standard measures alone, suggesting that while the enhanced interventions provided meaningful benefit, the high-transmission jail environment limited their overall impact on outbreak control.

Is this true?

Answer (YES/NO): NO